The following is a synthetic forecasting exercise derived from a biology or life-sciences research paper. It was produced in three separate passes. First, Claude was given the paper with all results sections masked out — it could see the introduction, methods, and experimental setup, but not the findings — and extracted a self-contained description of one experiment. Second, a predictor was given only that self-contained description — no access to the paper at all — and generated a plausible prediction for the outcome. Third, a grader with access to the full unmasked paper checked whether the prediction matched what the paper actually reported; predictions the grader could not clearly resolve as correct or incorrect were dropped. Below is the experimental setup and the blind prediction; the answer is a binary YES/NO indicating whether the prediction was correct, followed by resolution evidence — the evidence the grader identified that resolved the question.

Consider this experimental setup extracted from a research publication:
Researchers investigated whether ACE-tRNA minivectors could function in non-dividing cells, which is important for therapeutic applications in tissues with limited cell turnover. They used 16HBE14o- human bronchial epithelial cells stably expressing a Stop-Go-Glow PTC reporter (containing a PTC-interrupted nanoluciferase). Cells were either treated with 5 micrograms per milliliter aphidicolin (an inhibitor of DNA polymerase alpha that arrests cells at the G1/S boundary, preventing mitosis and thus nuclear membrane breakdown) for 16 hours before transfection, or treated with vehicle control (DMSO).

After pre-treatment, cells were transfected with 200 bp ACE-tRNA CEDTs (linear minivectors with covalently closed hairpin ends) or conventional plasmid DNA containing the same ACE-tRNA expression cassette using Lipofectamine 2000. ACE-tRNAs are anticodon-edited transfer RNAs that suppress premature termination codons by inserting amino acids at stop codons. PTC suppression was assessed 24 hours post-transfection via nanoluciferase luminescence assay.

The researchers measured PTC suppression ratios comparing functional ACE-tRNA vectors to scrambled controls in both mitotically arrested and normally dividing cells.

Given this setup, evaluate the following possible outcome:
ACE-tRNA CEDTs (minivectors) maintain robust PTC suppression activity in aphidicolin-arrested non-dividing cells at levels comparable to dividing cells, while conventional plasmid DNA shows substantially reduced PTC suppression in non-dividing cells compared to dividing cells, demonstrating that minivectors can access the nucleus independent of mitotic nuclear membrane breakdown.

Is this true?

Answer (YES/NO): YES